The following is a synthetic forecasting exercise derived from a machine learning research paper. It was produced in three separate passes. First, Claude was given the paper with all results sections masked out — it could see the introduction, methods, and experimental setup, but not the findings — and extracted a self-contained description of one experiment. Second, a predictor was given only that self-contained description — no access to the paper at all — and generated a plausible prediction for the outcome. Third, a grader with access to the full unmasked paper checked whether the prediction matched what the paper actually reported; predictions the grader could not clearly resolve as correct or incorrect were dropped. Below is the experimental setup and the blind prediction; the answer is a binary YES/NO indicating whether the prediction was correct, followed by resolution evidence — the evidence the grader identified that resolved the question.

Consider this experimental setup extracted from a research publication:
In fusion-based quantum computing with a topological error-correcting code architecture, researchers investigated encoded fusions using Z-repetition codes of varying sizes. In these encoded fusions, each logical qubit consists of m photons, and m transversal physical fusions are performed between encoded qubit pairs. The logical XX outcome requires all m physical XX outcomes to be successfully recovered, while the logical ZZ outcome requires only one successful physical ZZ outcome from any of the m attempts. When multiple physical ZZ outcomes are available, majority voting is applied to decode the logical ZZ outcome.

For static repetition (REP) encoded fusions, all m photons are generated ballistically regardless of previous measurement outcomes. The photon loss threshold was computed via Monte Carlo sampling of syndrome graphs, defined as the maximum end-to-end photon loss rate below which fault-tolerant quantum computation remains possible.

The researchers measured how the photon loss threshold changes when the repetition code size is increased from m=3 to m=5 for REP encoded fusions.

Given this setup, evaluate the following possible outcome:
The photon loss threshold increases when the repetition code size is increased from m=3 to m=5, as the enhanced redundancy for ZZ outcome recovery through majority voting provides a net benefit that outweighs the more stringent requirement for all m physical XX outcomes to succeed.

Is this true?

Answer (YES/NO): YES